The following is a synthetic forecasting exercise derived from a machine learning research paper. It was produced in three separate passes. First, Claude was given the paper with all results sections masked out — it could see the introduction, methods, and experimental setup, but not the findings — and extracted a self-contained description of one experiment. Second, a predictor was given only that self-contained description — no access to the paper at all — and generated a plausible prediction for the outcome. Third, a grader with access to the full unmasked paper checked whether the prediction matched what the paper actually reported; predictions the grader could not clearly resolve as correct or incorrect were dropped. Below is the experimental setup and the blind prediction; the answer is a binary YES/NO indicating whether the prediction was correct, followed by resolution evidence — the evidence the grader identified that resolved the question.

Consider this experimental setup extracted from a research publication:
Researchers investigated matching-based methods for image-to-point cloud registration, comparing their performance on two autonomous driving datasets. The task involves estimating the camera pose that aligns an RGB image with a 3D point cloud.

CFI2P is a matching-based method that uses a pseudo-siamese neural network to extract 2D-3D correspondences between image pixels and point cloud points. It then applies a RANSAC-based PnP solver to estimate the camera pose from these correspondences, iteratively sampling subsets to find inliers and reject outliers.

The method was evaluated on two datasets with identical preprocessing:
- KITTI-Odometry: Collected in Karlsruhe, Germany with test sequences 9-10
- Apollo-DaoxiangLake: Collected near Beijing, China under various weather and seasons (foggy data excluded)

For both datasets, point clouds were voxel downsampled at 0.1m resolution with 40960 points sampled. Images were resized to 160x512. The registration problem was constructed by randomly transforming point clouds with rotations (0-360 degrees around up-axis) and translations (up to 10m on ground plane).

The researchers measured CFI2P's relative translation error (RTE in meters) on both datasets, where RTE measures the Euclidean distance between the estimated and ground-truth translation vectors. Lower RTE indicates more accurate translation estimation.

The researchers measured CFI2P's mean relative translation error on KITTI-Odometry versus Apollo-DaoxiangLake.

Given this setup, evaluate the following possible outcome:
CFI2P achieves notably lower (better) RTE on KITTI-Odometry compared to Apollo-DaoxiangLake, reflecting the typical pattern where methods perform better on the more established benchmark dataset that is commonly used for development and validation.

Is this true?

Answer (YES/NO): YES